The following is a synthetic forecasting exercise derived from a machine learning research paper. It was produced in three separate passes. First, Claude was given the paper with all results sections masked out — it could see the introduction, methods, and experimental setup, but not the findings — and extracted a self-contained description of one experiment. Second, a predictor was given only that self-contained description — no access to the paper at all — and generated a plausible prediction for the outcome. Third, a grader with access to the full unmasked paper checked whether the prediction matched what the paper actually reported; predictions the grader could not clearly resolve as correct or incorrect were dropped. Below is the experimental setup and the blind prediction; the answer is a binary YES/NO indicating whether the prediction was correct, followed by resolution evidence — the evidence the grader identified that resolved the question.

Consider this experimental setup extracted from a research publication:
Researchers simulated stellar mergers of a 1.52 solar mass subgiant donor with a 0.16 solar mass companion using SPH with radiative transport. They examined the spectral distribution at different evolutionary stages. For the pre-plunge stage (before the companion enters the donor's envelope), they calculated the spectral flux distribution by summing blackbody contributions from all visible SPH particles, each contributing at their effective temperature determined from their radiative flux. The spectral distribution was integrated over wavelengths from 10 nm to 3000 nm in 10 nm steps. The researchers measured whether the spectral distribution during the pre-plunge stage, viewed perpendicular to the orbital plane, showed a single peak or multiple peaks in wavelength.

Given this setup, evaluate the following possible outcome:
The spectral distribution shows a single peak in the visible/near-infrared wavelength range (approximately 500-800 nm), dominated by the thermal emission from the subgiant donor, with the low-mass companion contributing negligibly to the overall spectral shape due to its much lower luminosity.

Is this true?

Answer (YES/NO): NO